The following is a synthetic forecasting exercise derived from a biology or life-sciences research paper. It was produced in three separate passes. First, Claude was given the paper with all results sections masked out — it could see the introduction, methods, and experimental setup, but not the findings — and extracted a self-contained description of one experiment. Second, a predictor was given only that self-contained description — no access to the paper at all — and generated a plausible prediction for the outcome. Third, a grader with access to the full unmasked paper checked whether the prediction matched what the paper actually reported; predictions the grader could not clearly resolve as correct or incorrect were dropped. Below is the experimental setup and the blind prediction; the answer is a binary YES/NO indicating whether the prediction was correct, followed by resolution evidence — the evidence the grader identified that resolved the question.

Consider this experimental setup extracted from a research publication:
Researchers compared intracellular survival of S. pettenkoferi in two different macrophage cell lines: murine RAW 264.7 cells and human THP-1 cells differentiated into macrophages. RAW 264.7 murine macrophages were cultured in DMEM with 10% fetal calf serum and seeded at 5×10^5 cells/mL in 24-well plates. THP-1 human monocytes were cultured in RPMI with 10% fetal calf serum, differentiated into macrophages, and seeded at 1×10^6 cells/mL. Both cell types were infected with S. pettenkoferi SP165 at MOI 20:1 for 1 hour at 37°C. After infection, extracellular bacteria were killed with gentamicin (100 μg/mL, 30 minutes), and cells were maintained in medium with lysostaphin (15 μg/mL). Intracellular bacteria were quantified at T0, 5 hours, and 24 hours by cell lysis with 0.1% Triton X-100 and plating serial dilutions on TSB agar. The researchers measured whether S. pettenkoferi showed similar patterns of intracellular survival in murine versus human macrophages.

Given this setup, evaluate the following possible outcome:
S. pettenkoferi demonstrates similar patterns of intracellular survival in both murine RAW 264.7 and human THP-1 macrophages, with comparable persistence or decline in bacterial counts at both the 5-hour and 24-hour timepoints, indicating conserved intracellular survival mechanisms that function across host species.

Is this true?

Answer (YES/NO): NO